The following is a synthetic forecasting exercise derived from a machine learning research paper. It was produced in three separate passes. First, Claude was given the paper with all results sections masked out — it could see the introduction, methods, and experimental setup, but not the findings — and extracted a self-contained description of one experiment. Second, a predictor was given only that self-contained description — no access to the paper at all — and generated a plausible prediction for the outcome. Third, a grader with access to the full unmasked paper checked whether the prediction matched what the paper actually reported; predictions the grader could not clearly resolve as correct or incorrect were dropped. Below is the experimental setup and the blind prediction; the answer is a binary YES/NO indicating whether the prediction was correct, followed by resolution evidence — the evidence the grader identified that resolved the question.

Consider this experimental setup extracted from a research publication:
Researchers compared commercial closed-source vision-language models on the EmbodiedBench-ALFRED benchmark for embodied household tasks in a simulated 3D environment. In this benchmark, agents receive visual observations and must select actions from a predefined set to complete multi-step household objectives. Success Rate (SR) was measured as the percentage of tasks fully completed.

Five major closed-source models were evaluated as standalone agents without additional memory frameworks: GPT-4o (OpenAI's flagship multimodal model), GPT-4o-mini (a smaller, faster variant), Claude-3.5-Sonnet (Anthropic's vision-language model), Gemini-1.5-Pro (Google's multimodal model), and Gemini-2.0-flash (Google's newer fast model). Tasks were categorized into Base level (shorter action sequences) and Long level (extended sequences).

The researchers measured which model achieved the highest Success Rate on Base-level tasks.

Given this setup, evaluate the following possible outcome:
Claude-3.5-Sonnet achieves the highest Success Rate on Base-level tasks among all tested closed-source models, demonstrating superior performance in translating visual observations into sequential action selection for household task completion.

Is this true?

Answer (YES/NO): YES